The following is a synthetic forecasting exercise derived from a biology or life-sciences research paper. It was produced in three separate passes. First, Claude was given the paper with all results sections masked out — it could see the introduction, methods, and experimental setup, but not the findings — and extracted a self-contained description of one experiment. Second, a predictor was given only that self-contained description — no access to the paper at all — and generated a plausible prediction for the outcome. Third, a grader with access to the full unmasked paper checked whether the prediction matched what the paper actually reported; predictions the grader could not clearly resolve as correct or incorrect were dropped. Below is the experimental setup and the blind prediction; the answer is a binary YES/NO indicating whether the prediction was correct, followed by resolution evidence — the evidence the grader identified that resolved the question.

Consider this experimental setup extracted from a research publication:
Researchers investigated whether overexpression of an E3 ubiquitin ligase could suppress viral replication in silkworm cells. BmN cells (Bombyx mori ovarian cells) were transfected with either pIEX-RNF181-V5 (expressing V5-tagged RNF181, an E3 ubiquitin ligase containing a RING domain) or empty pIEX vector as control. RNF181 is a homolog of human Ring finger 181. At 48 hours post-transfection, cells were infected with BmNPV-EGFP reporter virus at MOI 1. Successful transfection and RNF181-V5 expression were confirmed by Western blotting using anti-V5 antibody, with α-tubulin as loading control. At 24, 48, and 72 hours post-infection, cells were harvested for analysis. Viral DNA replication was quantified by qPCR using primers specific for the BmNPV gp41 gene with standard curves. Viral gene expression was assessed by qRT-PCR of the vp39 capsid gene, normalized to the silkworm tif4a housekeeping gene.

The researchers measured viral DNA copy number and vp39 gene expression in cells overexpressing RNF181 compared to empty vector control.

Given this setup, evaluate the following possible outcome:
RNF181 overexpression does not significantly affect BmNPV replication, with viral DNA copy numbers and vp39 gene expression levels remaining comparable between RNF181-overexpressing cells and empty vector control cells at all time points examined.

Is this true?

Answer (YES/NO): NO